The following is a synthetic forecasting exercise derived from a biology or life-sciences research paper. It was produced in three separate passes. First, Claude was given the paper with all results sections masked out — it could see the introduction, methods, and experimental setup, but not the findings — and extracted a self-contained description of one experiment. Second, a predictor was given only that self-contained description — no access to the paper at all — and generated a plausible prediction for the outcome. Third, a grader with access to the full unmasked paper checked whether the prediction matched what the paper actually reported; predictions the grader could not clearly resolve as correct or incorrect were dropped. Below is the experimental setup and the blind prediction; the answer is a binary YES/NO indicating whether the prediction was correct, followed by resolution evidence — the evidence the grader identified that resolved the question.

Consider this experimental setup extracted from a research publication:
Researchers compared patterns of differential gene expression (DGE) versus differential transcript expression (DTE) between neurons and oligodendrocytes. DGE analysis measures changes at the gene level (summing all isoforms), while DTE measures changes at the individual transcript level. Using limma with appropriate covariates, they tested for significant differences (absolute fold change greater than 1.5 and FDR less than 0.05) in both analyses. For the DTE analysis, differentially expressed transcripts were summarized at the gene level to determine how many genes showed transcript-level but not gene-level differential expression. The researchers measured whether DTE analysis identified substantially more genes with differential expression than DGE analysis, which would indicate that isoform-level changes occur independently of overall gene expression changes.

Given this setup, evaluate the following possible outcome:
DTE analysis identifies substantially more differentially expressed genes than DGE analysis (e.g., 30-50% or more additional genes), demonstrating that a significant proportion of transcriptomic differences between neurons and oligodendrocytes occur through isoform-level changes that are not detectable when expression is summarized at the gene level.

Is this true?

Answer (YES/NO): YES